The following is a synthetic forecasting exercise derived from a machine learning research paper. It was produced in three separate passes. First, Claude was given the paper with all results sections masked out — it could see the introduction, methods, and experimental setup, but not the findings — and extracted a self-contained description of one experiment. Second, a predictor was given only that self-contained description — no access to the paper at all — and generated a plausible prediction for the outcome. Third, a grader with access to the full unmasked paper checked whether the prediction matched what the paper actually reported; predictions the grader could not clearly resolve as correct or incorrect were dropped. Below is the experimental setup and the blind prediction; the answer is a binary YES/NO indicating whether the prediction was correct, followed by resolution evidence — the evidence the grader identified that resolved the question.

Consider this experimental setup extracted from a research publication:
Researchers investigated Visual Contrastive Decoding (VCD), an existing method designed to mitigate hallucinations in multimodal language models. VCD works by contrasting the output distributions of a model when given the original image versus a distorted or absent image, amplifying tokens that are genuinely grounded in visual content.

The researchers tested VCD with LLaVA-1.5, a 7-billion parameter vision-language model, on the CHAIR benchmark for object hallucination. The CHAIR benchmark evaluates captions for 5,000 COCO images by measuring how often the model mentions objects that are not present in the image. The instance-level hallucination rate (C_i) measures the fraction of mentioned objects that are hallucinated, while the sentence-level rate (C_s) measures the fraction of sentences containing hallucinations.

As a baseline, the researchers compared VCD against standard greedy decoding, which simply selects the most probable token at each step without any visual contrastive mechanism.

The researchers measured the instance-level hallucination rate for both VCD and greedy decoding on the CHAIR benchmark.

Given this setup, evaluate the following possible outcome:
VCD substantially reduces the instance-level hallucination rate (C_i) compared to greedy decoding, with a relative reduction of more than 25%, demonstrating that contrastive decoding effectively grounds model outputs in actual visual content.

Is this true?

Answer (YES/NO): NO